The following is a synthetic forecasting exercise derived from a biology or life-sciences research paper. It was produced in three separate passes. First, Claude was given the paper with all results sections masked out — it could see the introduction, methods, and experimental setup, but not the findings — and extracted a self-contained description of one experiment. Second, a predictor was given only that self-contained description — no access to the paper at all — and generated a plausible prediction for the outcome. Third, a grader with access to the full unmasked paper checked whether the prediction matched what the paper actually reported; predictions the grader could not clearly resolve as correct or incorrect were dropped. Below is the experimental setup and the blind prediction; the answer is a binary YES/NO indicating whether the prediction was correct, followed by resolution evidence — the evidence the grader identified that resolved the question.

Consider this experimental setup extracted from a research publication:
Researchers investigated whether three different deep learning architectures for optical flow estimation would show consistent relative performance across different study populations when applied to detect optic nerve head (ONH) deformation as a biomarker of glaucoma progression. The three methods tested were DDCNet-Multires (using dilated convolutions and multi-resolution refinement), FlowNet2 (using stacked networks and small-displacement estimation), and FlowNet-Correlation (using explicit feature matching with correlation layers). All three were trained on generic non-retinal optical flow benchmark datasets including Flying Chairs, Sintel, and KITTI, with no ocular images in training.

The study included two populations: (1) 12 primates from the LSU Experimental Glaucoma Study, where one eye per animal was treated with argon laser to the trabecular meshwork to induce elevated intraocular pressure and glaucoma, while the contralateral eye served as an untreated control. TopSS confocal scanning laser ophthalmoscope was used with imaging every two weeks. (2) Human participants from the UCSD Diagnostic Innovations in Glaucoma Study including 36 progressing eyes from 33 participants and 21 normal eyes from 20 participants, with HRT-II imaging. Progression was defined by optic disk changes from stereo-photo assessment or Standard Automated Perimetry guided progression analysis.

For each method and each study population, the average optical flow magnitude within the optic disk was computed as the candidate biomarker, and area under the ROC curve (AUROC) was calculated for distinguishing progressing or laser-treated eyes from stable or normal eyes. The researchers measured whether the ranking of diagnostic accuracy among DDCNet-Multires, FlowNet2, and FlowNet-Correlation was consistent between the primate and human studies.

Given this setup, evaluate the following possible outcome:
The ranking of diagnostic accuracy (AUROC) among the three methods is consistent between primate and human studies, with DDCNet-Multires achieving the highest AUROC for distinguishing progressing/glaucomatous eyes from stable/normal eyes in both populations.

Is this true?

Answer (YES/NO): NO